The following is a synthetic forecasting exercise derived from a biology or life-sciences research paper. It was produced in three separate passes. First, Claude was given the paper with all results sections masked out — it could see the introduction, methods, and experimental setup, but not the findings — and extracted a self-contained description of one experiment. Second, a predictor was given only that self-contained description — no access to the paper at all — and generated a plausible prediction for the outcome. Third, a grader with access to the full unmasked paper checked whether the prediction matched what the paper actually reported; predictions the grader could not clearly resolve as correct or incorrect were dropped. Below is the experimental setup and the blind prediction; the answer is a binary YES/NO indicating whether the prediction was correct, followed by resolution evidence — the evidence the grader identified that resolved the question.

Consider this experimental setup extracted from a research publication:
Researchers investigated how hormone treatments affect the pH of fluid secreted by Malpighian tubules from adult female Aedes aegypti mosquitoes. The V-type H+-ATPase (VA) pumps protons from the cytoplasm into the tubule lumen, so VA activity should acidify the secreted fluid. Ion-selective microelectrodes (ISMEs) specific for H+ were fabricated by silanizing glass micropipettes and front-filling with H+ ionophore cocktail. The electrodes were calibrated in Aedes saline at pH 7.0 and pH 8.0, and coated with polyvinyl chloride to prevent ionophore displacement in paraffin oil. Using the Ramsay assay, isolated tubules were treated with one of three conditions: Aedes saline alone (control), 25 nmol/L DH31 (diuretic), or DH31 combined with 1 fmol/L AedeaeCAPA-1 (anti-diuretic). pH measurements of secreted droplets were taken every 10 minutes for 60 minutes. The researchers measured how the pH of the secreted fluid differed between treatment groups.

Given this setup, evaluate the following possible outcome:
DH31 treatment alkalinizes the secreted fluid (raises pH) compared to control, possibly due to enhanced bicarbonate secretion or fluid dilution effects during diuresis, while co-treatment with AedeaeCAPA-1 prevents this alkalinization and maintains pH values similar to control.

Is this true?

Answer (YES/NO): NO